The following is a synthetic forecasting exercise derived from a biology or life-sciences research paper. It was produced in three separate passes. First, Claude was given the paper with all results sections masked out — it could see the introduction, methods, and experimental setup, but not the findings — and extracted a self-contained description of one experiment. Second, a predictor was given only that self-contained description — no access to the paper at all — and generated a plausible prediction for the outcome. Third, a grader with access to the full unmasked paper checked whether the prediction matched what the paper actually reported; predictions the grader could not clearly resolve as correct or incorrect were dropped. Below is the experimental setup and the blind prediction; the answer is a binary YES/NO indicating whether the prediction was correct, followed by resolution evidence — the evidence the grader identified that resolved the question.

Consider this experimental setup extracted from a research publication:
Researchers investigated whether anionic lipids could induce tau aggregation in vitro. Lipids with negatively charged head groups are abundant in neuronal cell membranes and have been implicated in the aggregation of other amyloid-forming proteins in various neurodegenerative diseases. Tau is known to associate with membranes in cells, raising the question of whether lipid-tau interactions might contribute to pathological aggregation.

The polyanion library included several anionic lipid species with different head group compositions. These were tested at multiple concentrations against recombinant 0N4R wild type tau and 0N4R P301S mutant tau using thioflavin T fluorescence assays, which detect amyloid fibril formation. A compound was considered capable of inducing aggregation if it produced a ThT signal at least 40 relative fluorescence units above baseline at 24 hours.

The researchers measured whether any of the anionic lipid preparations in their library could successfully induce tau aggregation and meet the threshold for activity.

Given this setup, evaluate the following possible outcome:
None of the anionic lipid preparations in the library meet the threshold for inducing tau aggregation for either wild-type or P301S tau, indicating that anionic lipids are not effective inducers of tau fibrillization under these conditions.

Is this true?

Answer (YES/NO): NO